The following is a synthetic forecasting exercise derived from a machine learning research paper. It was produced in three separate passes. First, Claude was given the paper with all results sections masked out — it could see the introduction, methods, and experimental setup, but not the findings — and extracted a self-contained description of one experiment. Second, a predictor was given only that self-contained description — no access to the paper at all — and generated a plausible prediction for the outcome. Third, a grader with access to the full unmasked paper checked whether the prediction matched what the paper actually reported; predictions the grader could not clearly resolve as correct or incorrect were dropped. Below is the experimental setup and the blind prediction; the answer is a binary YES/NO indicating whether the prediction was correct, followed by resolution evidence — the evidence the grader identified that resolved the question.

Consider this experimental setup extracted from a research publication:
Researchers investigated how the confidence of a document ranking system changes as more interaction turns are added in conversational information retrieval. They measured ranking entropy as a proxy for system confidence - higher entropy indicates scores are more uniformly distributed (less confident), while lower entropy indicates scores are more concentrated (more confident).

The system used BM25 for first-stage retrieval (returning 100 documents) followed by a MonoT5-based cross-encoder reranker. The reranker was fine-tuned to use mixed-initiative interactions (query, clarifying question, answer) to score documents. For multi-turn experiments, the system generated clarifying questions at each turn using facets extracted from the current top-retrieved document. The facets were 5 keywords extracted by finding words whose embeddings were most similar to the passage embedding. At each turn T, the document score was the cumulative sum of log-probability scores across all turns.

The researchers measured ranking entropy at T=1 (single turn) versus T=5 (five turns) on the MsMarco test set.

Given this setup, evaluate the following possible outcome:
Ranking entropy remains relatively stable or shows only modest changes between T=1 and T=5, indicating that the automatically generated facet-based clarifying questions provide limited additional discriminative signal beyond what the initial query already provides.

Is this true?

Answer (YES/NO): NO